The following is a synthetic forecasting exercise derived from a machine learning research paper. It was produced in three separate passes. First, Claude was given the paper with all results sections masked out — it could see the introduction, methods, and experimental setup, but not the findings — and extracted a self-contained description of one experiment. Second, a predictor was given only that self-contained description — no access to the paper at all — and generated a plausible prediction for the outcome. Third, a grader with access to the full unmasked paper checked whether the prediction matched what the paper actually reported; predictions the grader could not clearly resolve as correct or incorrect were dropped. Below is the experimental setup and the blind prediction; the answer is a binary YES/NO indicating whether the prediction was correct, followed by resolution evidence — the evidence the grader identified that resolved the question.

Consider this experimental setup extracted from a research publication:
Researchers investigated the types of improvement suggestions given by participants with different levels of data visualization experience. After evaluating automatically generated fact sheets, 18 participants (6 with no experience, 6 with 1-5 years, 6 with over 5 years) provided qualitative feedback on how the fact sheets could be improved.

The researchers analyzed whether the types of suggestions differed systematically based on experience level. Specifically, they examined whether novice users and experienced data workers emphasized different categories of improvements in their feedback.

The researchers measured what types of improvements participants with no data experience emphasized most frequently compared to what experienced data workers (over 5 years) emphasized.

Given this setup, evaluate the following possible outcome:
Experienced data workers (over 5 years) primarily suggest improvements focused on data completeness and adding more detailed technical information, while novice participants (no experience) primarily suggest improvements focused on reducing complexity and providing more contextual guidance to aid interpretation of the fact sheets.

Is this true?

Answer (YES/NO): NO